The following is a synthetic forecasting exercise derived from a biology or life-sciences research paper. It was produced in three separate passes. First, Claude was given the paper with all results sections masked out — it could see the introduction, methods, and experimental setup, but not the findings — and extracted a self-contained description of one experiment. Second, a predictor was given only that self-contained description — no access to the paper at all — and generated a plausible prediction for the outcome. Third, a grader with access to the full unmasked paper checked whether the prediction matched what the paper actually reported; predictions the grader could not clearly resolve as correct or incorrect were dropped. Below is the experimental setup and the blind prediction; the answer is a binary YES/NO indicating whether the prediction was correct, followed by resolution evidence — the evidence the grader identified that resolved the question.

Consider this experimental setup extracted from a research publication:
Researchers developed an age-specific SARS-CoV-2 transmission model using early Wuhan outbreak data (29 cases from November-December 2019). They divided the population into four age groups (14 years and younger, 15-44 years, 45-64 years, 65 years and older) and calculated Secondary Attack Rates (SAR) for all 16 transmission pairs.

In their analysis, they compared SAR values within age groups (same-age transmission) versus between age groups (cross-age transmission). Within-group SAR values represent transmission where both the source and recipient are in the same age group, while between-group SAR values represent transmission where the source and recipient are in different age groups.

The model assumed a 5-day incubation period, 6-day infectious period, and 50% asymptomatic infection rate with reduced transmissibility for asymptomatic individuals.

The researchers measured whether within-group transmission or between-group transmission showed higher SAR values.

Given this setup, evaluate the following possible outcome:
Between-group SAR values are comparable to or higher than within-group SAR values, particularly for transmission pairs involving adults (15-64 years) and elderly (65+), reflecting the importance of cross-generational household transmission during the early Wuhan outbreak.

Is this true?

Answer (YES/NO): NO